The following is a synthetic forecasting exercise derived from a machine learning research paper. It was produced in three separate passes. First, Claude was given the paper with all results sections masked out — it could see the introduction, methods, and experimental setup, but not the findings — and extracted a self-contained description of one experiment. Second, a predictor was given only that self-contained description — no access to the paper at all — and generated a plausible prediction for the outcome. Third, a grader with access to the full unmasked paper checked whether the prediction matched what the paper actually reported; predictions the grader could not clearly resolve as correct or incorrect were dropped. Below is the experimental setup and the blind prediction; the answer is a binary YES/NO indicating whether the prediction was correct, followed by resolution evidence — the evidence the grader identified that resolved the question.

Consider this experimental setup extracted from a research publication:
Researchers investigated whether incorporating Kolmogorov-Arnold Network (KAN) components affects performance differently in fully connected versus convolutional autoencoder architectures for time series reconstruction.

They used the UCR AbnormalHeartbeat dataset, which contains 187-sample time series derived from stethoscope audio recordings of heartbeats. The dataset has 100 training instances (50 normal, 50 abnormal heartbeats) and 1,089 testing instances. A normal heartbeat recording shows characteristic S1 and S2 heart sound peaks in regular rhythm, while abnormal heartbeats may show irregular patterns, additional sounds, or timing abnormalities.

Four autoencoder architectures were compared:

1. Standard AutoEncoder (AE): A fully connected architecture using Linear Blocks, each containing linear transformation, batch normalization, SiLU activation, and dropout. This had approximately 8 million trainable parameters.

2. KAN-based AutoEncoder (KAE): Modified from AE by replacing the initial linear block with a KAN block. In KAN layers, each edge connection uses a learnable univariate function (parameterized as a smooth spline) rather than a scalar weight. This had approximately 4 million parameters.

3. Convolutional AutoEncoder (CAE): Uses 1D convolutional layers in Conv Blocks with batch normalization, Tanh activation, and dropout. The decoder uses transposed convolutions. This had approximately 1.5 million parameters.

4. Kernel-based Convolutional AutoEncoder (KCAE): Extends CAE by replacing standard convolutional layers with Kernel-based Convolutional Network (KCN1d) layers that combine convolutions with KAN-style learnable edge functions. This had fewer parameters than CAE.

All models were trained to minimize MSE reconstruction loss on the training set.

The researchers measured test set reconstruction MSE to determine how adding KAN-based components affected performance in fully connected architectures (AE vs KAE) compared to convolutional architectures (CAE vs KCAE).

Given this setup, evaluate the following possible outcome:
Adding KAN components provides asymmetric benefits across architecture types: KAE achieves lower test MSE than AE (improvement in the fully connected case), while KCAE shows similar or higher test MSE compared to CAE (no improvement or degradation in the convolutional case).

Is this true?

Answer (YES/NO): NO